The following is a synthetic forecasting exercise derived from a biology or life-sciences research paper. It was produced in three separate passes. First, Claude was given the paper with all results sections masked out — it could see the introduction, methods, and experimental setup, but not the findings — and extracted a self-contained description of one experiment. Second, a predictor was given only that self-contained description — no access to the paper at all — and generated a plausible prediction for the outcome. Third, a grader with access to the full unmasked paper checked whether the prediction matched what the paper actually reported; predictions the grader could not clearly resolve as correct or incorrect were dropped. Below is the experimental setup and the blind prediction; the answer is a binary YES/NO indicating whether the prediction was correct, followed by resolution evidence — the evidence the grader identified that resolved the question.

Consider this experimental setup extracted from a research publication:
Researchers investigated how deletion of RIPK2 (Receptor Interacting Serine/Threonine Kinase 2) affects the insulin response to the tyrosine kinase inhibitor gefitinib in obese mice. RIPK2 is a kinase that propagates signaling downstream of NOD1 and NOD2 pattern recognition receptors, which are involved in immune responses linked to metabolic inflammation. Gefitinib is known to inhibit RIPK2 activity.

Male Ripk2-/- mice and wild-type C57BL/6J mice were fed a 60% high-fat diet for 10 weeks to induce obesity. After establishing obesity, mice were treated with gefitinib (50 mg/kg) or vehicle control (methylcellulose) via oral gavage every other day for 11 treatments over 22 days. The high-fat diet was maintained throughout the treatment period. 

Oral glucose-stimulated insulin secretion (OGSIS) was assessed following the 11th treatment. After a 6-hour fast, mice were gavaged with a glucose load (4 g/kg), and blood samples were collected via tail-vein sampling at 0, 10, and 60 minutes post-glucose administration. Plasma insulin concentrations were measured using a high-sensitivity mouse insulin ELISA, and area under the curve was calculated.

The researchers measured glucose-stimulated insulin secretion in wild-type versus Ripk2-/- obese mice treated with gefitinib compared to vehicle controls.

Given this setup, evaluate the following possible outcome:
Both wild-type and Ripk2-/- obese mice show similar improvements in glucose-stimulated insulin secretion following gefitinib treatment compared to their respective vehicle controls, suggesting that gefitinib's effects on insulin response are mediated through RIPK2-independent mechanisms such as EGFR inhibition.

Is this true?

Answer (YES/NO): NO